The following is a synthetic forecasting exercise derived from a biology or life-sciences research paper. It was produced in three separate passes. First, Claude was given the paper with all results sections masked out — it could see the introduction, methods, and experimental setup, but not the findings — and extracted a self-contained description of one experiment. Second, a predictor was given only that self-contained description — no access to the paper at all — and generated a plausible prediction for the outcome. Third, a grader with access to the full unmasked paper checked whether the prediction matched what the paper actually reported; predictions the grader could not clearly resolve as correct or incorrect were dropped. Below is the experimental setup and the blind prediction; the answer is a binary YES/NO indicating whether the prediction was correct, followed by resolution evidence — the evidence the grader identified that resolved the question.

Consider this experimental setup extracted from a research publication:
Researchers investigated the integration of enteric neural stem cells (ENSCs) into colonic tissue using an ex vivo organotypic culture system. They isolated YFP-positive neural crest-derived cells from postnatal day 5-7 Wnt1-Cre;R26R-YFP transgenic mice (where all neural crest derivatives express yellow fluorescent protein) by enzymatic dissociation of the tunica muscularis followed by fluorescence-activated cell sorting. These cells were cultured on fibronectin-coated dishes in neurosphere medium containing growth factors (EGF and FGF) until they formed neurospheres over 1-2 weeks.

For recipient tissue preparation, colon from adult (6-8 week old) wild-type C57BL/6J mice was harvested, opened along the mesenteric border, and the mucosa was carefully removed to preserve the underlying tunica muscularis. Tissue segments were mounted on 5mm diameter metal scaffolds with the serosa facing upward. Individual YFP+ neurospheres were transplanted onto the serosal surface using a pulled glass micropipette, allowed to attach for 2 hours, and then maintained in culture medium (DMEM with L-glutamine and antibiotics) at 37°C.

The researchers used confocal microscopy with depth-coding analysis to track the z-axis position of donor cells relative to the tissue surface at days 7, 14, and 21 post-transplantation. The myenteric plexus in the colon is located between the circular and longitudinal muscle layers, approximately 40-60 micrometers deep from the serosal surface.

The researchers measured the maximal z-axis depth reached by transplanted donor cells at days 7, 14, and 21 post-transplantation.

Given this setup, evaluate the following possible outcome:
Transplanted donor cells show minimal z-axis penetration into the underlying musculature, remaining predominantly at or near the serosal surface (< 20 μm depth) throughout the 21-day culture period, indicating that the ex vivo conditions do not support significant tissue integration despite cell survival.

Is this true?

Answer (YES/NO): NO